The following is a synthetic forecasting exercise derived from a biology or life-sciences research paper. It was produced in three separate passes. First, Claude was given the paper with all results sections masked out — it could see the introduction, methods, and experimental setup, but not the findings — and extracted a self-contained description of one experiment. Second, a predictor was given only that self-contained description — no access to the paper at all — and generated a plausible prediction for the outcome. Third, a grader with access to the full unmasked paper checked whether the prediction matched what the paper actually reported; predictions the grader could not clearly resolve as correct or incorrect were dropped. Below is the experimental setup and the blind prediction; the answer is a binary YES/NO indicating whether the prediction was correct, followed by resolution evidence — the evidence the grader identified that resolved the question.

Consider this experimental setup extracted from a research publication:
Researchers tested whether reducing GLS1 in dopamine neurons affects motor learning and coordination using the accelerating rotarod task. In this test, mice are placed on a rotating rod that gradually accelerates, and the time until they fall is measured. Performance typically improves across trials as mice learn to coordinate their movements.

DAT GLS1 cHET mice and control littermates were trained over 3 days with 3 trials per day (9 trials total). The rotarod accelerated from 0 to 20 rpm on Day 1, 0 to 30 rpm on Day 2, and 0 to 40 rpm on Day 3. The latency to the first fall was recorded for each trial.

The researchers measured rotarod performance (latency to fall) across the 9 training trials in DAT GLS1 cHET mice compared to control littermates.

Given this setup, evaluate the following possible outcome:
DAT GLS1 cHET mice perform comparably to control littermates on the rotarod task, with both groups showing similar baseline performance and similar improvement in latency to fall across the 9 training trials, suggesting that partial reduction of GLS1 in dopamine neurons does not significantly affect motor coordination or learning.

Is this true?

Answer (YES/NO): YES